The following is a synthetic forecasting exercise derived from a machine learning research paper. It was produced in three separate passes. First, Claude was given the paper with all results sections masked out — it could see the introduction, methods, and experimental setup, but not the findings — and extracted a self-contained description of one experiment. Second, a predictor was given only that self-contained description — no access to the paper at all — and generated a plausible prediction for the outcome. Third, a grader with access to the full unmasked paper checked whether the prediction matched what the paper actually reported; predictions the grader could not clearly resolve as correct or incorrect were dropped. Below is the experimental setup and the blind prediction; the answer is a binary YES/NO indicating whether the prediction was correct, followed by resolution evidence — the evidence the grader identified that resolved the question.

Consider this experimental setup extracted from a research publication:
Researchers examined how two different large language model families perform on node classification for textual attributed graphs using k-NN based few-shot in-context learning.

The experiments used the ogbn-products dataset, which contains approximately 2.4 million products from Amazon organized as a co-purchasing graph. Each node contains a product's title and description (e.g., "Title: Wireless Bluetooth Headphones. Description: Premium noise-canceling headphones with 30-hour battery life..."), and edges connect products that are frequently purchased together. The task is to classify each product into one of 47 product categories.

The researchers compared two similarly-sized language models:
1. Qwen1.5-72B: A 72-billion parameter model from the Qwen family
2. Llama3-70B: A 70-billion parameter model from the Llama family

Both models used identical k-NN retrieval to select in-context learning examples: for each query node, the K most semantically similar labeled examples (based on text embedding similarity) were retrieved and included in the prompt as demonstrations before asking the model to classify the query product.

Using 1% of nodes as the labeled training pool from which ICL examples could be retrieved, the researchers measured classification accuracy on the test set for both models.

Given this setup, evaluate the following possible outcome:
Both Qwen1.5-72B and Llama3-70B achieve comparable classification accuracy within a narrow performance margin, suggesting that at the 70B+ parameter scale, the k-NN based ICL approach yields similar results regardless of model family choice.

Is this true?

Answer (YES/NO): NO